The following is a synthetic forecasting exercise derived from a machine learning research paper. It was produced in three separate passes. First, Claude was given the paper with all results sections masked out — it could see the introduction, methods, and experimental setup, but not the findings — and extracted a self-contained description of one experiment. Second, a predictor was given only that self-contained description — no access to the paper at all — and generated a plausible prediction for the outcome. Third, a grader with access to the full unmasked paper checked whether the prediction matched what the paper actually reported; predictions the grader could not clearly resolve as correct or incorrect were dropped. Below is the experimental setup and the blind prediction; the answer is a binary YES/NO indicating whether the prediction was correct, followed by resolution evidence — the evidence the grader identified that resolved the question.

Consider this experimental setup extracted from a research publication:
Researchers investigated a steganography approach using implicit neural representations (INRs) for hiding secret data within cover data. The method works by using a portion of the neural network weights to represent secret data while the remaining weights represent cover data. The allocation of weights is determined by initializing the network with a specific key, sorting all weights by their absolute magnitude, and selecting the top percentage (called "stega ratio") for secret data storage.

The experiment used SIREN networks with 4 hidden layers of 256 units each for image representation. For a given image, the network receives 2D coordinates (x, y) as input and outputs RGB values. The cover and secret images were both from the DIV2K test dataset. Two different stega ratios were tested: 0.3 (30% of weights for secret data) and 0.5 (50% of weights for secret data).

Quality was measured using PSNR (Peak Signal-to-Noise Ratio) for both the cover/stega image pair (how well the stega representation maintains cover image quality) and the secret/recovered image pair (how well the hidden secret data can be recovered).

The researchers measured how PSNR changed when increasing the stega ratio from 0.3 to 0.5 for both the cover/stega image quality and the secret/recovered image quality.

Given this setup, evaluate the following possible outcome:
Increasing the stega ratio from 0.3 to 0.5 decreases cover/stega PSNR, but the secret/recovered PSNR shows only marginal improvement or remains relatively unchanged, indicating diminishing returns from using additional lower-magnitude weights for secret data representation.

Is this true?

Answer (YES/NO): NO